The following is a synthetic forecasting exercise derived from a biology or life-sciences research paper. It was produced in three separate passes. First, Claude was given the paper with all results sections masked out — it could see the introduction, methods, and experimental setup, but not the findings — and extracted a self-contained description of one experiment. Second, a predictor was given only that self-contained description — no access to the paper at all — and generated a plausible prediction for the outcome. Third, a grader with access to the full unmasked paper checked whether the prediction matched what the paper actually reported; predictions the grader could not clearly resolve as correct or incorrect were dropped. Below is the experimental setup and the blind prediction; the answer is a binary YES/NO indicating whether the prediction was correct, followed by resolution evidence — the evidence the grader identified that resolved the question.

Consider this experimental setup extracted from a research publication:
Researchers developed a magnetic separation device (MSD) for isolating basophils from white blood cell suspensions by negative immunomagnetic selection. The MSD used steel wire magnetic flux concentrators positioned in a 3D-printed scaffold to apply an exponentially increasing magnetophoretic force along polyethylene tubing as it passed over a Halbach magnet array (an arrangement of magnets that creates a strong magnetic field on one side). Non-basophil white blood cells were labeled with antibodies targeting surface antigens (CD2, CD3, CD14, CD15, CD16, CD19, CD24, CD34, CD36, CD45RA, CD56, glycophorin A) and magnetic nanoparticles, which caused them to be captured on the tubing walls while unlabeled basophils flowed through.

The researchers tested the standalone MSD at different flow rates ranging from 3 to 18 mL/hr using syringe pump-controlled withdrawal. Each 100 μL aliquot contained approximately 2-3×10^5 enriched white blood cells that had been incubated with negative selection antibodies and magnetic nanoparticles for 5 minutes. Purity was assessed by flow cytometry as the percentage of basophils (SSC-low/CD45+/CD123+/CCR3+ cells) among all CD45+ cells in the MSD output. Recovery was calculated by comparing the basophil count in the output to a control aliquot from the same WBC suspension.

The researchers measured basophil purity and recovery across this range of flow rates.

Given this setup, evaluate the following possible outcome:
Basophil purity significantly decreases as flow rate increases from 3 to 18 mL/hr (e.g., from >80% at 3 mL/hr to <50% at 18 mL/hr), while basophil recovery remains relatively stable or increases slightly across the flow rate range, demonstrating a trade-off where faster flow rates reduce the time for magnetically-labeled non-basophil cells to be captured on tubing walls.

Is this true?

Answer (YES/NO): NO